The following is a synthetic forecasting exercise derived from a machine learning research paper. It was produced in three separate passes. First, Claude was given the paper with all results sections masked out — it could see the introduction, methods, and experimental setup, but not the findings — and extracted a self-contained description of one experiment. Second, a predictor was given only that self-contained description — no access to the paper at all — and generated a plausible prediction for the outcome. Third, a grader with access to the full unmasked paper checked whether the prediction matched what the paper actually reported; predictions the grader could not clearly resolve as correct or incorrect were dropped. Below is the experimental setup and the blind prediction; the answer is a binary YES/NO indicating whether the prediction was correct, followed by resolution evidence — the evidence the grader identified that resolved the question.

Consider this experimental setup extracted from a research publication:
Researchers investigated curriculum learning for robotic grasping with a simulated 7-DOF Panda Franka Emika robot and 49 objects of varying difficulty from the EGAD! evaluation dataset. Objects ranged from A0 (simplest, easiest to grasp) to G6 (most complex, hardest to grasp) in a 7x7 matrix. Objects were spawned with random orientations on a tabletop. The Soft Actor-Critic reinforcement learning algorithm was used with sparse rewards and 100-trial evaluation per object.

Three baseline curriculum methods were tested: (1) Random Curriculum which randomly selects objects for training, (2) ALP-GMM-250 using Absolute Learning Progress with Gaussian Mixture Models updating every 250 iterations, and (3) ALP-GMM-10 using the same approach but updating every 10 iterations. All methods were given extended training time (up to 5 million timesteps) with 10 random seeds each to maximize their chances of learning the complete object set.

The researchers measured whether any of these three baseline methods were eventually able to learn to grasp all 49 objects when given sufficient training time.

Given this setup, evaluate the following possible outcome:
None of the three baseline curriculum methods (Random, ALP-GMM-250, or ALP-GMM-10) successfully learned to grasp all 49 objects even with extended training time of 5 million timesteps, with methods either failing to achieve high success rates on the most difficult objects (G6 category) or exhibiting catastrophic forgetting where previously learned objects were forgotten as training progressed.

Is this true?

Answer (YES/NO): YES